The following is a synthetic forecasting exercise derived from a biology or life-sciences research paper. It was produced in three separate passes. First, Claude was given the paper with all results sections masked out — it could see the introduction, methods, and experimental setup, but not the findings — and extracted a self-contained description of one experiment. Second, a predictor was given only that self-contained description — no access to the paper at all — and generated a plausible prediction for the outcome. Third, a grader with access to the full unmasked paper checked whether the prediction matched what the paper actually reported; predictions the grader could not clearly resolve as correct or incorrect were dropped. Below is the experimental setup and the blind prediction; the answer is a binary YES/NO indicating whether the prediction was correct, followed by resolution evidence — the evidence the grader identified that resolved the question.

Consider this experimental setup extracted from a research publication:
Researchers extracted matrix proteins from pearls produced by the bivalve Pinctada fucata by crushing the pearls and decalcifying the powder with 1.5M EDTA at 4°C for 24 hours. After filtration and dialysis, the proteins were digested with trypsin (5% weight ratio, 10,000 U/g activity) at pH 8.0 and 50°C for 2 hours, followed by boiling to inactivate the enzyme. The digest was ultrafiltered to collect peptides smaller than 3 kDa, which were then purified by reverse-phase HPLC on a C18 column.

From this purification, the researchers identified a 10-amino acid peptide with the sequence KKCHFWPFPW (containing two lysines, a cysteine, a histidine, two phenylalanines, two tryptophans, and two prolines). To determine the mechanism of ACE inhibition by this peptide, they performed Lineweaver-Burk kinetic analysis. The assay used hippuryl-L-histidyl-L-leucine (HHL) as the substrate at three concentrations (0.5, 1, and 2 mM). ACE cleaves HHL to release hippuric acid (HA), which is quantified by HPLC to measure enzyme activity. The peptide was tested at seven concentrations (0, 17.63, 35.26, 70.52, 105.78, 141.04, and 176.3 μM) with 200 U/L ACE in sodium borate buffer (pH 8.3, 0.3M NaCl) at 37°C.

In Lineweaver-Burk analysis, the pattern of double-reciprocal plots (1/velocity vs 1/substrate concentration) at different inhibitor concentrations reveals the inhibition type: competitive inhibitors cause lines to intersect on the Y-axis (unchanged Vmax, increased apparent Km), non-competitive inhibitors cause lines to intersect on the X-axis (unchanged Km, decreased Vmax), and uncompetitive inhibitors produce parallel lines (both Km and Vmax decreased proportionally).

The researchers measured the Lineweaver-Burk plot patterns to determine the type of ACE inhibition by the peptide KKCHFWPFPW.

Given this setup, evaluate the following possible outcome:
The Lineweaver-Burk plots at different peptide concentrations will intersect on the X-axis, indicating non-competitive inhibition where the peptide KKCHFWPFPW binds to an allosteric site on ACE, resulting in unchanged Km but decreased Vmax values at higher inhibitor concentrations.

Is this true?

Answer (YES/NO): NO